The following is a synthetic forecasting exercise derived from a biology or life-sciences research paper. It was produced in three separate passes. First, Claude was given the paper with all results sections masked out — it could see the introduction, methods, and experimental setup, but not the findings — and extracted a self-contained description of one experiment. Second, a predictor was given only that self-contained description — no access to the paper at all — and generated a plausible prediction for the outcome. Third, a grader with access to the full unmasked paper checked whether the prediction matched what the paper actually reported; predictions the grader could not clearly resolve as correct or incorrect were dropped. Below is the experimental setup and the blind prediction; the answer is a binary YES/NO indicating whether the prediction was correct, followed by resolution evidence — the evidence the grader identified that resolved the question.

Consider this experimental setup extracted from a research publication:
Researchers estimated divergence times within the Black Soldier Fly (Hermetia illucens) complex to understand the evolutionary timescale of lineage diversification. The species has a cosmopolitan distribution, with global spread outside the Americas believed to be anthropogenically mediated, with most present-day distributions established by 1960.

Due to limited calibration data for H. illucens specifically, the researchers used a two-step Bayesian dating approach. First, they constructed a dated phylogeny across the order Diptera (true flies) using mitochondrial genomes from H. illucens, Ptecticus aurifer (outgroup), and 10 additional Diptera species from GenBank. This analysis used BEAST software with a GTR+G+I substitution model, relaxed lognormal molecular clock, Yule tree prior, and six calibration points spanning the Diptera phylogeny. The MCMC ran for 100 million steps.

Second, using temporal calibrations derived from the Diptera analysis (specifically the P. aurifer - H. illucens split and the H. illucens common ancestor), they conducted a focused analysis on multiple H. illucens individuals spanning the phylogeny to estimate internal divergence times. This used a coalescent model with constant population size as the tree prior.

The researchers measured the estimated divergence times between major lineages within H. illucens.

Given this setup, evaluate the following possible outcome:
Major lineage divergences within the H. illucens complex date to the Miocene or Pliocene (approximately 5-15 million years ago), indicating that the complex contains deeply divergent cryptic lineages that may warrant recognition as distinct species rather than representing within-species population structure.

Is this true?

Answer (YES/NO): YES